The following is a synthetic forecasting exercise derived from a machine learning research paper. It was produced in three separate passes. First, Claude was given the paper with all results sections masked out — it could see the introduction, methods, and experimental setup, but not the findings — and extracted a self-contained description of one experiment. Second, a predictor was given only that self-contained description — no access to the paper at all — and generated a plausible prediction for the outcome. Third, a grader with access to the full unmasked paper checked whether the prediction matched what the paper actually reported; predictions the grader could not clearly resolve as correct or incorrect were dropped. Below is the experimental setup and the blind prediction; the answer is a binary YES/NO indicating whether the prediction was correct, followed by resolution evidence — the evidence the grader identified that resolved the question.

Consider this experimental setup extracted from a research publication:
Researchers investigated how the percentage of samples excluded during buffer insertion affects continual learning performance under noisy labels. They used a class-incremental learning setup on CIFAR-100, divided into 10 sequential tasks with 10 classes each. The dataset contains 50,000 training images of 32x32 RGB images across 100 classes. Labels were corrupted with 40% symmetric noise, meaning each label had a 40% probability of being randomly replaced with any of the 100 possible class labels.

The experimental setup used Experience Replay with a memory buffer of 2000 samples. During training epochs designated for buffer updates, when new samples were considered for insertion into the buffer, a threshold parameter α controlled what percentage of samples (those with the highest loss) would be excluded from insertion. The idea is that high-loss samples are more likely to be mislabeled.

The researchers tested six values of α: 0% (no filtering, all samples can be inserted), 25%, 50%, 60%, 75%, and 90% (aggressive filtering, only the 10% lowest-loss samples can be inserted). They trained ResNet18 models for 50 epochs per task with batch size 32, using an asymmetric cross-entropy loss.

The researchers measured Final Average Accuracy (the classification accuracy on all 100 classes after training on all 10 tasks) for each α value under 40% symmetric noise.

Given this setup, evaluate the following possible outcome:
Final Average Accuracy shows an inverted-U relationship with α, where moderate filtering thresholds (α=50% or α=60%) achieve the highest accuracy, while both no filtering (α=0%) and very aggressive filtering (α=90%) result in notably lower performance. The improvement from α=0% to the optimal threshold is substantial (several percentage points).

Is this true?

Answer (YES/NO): NO